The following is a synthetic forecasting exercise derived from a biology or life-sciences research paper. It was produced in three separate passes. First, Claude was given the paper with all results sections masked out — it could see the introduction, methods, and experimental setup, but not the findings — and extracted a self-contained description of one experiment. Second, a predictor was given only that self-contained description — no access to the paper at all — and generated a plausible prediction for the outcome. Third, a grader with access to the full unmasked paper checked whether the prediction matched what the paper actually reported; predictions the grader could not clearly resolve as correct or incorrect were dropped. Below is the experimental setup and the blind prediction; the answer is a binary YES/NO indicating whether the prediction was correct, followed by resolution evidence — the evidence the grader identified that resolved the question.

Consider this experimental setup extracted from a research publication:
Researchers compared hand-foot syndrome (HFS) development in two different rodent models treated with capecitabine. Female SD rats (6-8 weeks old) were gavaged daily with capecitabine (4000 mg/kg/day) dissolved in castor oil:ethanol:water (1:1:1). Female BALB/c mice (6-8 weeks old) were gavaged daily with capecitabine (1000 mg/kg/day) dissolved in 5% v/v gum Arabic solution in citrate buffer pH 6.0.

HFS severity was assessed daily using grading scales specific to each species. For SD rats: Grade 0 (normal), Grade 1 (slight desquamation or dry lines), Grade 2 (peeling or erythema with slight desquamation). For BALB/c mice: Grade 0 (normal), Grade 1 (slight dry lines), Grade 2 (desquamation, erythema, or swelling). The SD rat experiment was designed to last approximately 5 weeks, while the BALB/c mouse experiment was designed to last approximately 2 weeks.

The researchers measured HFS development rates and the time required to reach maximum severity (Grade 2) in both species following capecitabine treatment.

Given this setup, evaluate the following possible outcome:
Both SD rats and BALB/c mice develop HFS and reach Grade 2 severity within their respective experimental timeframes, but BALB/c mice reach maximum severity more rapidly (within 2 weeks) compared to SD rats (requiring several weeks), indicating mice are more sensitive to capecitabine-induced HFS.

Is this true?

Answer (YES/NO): NO